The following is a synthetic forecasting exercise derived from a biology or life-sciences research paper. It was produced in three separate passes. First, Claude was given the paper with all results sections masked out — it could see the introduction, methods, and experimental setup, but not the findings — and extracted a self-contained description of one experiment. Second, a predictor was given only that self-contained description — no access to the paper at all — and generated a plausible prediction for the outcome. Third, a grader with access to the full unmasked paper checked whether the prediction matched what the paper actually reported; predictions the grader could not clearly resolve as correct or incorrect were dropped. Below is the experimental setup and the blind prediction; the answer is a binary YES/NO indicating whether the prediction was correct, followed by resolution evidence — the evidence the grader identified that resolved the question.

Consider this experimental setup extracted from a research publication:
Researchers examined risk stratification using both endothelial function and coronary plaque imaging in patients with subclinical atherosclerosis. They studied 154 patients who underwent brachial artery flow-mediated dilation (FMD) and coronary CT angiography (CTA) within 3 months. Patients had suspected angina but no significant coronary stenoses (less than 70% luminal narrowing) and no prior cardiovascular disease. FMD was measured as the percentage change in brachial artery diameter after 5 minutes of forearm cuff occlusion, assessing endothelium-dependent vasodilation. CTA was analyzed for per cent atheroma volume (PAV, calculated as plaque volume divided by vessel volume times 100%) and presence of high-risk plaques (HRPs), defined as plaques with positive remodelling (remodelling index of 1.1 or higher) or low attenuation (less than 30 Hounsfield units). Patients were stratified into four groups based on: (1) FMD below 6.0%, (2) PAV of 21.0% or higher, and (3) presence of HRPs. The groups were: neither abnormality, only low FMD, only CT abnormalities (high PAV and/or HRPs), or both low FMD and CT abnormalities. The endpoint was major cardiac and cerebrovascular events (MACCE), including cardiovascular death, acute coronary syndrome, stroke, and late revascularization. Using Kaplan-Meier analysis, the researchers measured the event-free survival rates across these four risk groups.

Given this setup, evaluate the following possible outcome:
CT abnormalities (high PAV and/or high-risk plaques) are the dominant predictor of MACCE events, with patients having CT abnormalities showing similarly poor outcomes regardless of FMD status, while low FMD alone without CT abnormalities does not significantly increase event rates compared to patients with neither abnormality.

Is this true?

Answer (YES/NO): NO